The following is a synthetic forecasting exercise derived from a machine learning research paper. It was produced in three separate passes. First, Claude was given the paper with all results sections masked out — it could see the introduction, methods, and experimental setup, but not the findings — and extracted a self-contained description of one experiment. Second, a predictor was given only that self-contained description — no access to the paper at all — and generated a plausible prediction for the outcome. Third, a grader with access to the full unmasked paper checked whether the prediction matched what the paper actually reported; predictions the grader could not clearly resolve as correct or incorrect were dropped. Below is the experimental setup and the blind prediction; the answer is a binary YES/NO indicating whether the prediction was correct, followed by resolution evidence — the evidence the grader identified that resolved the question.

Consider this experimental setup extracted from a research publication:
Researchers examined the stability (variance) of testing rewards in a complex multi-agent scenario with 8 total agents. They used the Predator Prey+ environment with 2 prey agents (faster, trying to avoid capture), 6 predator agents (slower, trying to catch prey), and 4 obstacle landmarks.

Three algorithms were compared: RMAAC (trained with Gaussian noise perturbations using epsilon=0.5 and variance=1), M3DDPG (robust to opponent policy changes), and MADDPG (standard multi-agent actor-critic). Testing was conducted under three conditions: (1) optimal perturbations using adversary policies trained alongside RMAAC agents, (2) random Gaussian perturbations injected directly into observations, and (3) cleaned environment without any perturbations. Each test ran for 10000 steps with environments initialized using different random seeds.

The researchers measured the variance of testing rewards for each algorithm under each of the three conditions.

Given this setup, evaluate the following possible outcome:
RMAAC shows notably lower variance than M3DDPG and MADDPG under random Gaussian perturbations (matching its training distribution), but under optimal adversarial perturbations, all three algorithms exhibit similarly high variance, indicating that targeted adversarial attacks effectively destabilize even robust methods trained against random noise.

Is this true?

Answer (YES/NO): NO